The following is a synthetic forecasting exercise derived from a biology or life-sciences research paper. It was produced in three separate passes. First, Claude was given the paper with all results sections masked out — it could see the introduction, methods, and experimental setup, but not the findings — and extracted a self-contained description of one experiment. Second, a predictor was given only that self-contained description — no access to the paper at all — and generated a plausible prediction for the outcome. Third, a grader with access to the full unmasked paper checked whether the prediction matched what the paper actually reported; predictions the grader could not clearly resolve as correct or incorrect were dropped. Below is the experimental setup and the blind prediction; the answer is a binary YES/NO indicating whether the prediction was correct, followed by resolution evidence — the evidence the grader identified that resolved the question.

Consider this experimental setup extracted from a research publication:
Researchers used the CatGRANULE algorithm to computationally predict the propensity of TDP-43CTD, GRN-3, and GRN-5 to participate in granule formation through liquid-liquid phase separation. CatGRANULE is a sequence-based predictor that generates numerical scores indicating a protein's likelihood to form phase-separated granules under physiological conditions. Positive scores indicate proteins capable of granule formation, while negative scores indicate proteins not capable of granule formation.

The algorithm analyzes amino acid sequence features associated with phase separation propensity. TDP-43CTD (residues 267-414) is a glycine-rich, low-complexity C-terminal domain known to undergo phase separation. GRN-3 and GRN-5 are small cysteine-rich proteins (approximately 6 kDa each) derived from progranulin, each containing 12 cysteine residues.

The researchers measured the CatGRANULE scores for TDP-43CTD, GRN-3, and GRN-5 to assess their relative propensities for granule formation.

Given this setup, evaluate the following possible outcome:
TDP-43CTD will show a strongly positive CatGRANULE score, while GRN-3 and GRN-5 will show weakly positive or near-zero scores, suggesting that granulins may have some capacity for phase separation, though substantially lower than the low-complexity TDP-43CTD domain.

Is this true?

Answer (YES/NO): NO